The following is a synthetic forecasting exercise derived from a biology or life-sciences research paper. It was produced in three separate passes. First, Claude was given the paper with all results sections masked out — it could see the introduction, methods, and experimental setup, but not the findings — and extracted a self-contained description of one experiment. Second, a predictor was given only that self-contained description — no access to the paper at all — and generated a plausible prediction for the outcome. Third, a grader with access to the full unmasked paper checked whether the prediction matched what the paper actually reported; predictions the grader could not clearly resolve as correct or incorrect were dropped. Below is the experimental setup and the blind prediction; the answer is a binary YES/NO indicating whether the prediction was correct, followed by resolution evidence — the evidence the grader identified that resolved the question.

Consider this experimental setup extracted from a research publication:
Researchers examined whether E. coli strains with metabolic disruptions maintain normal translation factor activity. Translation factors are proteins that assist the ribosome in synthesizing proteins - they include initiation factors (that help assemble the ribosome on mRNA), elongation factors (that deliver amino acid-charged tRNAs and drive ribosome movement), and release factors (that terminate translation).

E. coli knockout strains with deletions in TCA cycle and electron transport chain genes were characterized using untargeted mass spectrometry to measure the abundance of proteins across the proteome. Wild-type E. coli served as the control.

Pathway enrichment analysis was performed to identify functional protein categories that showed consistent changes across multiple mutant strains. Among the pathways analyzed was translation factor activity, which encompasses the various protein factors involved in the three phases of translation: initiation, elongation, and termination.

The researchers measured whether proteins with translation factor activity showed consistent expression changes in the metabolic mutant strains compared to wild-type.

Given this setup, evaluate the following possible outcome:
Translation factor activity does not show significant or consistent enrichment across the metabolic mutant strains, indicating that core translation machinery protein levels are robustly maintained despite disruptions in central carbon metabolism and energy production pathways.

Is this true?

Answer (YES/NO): NO